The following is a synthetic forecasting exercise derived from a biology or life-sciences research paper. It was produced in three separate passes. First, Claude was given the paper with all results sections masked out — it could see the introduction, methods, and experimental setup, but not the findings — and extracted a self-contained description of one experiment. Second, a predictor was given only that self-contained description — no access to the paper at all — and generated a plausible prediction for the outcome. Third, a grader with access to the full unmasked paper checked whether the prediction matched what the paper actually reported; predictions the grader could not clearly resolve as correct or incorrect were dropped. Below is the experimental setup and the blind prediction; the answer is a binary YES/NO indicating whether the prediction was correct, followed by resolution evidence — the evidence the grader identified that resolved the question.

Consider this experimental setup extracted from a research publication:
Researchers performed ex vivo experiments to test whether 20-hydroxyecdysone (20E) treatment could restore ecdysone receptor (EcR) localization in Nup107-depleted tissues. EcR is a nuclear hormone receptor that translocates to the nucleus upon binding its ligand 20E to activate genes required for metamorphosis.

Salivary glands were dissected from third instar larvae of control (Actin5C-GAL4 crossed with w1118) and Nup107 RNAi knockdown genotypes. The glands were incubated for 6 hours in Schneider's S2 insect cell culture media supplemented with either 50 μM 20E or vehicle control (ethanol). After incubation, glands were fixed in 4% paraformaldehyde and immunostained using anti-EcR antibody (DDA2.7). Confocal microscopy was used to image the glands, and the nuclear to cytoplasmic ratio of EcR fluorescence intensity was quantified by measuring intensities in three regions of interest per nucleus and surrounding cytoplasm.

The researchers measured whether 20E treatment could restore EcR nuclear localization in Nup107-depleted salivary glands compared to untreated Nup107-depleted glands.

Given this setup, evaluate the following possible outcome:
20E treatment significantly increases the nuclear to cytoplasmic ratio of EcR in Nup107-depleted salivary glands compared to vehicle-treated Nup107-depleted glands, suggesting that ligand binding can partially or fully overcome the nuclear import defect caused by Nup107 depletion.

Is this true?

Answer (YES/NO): YES